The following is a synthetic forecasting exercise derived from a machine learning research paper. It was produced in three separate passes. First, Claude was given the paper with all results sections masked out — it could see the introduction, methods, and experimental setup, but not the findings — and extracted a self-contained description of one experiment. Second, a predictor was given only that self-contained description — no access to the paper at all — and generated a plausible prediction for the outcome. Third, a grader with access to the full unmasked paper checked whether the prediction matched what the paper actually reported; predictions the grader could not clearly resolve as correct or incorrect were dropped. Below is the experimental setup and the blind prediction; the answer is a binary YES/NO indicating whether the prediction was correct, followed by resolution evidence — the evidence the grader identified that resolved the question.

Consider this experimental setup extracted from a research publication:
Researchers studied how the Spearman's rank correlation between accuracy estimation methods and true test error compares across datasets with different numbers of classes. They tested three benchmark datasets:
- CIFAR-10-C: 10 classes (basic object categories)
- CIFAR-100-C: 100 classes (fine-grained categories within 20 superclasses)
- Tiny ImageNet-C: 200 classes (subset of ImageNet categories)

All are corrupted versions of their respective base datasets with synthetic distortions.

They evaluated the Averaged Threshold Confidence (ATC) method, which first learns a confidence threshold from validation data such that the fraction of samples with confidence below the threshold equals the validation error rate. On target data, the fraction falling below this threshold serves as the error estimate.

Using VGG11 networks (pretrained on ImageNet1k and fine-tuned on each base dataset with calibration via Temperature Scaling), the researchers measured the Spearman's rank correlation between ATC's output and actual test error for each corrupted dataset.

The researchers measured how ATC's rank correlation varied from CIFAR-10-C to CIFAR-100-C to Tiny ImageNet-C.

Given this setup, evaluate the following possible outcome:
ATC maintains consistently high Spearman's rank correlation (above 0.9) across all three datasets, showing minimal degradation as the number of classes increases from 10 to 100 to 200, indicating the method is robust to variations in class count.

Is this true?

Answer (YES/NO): NO